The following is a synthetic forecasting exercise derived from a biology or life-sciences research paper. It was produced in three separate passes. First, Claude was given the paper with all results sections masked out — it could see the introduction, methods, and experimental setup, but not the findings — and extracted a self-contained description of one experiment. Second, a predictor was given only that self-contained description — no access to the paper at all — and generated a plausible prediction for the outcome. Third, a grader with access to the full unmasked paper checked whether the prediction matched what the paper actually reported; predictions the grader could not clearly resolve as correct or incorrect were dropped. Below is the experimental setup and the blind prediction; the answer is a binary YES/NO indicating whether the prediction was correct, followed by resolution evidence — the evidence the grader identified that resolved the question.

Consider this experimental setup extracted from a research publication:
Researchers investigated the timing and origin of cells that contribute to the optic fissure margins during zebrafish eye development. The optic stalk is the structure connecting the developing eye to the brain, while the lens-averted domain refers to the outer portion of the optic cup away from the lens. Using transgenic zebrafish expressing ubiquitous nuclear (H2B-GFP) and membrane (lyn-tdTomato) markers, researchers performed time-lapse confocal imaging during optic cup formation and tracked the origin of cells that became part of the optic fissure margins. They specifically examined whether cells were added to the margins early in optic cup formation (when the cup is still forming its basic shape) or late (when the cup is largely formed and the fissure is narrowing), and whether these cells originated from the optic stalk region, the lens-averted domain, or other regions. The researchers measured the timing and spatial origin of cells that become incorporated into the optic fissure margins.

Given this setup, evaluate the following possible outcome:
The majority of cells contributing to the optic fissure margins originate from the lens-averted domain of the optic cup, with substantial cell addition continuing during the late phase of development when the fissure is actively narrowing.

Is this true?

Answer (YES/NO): NO